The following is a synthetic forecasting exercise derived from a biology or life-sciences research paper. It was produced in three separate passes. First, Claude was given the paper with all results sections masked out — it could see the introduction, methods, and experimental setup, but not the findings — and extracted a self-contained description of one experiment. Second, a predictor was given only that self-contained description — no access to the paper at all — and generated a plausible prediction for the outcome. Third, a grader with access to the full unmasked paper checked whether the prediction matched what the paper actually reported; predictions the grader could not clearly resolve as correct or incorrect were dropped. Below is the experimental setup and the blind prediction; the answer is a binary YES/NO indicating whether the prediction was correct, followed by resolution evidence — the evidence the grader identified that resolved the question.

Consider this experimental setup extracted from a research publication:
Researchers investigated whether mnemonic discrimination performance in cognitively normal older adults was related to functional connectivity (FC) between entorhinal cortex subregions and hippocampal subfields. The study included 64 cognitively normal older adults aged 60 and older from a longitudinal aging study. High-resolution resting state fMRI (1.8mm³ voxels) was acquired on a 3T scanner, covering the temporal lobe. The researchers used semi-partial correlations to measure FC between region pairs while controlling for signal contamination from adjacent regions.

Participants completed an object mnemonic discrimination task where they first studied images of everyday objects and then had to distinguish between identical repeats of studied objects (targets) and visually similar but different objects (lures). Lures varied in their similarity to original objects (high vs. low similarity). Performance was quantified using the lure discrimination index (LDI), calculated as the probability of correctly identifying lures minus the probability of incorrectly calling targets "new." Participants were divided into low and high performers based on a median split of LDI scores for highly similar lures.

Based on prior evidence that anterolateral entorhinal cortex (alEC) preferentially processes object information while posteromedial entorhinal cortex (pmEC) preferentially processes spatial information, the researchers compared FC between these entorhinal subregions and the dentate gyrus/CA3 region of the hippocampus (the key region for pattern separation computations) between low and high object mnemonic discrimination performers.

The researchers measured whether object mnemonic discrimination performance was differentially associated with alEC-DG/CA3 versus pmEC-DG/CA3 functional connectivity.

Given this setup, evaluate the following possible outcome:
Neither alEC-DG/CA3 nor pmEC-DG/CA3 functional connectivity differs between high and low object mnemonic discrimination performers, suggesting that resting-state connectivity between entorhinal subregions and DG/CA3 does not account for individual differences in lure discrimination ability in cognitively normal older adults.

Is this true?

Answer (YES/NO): NO